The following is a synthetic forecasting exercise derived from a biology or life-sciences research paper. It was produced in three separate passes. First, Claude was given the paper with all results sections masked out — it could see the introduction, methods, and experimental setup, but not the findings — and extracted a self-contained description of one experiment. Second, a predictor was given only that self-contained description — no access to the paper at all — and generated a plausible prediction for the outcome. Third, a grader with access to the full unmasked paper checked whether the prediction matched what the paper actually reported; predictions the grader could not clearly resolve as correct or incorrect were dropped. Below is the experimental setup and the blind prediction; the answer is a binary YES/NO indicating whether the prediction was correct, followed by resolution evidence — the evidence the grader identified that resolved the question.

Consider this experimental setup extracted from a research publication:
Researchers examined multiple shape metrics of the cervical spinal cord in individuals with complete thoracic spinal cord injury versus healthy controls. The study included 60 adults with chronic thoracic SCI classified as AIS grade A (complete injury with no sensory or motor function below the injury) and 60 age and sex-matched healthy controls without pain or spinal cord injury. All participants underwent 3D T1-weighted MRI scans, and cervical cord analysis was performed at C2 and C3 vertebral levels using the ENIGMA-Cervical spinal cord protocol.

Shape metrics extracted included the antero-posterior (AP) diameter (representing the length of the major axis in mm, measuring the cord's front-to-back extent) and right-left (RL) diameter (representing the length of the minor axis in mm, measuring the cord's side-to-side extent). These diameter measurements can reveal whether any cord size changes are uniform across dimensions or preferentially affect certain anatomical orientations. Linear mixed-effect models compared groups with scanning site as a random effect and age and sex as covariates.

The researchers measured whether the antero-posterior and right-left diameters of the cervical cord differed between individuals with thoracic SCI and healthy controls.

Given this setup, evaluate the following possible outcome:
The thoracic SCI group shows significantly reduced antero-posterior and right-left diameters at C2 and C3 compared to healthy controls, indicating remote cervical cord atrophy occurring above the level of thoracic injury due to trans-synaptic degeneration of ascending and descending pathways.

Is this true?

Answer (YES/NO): YES